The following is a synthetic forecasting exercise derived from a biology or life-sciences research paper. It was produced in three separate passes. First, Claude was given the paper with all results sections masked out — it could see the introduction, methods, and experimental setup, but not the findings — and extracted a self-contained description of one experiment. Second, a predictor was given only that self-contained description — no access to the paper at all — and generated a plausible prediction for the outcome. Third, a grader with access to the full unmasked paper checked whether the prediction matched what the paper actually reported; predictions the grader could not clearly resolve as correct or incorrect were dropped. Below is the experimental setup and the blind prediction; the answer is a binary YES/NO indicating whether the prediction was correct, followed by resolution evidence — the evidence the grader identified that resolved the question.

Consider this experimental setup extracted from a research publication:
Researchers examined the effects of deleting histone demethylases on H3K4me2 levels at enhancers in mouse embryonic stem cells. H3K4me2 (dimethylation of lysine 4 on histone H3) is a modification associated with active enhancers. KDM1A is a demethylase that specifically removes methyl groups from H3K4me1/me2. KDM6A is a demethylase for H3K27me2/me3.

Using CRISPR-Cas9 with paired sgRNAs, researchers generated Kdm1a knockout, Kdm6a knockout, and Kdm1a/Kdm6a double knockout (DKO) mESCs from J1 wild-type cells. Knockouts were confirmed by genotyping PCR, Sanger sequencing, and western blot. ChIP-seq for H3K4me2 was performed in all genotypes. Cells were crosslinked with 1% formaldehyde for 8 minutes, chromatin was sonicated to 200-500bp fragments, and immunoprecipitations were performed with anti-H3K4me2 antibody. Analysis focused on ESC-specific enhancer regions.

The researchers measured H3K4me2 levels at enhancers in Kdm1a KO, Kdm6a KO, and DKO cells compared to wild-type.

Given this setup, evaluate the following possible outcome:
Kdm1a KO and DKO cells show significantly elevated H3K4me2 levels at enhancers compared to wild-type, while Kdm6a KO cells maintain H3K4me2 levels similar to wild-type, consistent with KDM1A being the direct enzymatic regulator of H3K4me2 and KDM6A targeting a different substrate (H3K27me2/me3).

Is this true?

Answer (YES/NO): NO